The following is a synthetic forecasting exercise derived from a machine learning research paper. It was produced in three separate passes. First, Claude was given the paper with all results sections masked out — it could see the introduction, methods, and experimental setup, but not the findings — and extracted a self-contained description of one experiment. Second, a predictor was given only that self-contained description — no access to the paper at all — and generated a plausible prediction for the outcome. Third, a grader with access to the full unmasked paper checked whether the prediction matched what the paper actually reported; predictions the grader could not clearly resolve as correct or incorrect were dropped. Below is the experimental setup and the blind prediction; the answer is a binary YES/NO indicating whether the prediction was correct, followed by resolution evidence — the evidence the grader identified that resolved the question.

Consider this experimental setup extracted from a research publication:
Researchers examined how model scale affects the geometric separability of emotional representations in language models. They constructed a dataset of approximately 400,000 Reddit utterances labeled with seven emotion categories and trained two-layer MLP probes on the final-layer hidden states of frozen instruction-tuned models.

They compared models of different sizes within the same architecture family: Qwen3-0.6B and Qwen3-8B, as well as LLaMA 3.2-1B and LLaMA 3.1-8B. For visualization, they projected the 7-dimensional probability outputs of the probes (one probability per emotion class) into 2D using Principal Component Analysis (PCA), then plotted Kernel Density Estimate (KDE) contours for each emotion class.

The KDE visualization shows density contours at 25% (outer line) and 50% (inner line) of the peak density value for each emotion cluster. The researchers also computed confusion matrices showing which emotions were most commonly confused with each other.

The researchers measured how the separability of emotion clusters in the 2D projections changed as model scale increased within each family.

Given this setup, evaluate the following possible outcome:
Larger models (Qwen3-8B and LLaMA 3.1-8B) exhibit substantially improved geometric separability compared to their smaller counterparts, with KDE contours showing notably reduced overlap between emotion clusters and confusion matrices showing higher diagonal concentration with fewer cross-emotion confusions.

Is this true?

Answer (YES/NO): YES